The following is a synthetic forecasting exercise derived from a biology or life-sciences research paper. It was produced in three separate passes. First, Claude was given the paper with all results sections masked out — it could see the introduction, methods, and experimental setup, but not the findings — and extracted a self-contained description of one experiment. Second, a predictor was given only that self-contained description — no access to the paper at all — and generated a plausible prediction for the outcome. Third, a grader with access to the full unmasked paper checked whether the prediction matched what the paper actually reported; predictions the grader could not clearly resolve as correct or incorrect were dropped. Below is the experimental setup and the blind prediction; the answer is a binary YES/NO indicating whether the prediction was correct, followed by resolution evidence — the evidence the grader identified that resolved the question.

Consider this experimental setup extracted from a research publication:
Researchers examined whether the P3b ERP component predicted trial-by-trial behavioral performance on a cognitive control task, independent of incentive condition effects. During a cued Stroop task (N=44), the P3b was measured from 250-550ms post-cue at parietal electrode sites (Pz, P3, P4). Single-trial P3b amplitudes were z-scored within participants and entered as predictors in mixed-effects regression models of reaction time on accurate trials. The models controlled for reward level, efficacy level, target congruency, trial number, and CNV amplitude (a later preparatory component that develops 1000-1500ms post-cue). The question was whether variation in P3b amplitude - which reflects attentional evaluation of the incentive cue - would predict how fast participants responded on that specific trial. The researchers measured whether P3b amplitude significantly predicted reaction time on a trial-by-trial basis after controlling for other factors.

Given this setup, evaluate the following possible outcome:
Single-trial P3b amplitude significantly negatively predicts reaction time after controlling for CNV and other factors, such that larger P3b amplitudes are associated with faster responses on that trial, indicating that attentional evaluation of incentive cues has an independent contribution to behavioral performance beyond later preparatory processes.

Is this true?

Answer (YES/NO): YES